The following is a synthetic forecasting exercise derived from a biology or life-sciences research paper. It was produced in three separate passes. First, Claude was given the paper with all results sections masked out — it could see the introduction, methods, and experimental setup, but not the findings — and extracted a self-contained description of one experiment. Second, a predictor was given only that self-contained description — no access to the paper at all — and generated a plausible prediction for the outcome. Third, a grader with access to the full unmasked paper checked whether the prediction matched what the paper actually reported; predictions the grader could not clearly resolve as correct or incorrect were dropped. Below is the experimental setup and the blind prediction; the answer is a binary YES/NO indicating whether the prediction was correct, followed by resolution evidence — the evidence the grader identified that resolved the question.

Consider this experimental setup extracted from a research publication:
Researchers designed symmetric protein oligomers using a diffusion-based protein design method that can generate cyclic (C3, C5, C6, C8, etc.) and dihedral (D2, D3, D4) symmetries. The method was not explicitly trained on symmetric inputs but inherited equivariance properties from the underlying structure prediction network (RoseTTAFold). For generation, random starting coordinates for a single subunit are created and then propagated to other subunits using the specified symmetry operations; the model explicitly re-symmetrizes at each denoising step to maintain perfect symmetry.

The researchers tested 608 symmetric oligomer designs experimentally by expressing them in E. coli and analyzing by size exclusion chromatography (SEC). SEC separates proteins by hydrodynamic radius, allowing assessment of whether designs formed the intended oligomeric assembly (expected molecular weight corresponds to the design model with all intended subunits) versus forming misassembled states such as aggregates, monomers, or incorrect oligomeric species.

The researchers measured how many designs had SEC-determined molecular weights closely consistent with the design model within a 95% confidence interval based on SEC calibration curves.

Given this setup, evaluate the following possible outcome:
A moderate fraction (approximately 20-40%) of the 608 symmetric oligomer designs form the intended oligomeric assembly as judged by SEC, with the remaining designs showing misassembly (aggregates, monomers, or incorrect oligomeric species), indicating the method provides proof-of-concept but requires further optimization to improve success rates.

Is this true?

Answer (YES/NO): NO